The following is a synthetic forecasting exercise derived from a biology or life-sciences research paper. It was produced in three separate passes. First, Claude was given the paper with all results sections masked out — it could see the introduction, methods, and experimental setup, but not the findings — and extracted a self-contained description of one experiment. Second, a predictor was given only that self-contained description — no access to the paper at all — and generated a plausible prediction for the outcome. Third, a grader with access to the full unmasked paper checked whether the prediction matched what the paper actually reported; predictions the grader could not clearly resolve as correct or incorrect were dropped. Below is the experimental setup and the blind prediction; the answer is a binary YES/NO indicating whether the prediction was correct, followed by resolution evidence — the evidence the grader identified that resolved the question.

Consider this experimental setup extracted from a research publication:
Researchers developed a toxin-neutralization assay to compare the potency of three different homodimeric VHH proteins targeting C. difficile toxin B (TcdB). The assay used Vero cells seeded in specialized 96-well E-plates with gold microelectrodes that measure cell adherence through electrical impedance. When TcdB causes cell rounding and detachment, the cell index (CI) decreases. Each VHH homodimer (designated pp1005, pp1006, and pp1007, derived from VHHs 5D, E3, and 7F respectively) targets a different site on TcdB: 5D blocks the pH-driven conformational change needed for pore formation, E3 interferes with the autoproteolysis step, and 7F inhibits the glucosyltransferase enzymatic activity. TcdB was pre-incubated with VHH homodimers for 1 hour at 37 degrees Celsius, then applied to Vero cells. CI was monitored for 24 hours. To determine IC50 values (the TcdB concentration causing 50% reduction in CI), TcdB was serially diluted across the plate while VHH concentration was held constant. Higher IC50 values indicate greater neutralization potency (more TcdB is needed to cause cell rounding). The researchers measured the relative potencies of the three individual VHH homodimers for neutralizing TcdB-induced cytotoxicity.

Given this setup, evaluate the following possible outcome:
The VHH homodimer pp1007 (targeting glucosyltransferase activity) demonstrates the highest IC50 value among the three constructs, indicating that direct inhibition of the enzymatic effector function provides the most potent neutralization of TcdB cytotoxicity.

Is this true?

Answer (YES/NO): NO